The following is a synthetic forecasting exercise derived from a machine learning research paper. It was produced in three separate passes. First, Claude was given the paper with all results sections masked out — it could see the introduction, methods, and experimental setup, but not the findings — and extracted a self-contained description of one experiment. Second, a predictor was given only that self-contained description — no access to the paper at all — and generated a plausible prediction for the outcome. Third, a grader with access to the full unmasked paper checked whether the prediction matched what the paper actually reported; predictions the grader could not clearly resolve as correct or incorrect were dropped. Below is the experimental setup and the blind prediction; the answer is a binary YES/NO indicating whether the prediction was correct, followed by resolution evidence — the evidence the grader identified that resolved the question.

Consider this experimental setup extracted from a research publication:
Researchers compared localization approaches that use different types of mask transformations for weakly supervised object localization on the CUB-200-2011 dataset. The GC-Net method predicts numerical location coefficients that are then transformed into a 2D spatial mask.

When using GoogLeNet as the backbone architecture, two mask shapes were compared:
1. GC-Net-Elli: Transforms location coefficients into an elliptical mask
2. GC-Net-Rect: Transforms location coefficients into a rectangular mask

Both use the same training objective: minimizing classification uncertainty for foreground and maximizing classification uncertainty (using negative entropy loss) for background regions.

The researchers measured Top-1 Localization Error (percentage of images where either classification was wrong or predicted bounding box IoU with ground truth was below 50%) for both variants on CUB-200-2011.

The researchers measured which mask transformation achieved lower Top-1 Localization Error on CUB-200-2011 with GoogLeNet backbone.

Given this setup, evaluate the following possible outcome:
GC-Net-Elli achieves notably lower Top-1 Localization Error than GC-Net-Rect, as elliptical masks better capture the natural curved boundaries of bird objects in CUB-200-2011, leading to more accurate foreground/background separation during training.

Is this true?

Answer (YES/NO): NO